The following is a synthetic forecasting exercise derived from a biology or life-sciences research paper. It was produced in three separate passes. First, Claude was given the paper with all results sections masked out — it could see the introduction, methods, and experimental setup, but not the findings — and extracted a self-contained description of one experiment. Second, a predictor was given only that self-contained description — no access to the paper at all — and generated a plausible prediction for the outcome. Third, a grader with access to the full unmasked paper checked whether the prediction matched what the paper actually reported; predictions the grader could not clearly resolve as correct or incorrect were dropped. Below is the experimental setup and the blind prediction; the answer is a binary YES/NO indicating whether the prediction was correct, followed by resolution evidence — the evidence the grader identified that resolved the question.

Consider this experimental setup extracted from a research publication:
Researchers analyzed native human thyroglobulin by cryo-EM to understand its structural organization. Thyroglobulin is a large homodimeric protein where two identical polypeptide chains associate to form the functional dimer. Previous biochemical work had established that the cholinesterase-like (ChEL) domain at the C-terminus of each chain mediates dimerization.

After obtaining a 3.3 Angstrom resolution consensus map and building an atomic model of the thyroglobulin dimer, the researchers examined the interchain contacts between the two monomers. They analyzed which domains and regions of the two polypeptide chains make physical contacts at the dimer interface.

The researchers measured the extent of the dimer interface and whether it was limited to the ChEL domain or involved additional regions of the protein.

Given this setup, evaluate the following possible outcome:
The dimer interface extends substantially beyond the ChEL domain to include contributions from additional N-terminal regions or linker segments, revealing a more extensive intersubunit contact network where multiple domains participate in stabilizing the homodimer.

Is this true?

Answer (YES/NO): YES